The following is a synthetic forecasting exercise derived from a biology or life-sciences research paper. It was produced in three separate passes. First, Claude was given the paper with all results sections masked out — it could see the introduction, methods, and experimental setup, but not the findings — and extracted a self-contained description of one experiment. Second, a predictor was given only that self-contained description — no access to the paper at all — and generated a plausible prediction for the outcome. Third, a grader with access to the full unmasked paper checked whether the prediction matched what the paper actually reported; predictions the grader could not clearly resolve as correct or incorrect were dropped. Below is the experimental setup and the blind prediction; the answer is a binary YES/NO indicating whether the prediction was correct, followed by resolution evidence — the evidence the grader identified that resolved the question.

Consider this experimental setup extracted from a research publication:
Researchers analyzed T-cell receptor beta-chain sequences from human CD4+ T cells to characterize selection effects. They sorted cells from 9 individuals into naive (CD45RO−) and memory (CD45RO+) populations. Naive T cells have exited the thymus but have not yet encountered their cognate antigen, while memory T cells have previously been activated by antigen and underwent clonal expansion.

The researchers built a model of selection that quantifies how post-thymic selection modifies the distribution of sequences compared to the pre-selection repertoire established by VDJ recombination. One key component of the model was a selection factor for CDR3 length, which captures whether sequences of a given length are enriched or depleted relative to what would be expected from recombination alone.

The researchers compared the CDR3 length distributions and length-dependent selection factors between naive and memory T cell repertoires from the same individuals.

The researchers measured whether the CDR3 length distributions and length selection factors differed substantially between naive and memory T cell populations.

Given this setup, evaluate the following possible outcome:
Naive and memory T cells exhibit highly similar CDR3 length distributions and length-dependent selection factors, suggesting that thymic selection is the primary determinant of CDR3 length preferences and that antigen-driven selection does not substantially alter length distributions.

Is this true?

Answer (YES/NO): YES